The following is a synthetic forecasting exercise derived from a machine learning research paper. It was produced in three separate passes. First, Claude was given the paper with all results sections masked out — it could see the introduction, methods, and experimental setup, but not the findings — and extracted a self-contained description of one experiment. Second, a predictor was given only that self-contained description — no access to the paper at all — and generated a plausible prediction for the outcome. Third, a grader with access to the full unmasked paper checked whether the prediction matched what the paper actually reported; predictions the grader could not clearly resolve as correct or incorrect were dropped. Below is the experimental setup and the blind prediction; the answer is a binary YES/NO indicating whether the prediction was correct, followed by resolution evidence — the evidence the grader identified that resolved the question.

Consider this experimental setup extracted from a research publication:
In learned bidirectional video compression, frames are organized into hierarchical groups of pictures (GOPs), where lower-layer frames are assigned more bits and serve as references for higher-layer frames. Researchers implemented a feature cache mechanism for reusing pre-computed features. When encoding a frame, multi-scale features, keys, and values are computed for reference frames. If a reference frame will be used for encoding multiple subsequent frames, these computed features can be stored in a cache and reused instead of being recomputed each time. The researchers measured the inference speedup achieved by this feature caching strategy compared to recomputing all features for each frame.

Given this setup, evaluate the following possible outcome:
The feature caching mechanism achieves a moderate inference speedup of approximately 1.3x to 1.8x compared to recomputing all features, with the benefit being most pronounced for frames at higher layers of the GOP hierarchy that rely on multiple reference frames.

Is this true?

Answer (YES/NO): NO